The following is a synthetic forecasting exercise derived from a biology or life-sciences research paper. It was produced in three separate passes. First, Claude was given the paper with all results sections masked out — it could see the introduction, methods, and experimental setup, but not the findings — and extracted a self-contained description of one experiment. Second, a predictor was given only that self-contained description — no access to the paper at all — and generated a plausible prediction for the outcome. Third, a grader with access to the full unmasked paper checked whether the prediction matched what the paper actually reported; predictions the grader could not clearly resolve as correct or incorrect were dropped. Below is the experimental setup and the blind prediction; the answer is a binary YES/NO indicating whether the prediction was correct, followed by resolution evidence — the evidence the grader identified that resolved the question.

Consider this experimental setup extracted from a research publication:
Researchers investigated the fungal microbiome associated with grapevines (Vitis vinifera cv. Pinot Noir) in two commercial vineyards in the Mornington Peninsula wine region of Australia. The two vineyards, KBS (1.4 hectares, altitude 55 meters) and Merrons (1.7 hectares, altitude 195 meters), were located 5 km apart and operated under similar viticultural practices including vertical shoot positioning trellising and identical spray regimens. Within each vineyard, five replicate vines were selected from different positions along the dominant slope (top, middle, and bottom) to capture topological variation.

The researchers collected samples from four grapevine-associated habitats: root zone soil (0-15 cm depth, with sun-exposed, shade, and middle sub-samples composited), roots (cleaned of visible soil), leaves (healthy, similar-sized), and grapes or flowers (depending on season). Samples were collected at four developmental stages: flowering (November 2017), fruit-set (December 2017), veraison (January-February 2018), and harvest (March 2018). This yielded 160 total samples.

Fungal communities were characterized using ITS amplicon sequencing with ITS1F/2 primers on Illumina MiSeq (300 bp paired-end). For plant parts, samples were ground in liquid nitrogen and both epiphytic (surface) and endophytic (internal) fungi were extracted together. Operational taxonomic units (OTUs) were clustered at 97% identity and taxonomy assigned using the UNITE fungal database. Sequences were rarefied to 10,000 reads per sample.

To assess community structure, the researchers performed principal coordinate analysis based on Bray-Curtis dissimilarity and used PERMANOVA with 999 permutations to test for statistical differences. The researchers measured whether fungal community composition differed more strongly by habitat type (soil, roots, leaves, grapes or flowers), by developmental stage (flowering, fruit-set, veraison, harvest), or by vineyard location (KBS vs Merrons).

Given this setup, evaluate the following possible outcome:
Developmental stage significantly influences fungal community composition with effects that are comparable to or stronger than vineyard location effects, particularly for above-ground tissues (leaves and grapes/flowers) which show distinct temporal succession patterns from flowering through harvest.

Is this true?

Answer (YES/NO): YES